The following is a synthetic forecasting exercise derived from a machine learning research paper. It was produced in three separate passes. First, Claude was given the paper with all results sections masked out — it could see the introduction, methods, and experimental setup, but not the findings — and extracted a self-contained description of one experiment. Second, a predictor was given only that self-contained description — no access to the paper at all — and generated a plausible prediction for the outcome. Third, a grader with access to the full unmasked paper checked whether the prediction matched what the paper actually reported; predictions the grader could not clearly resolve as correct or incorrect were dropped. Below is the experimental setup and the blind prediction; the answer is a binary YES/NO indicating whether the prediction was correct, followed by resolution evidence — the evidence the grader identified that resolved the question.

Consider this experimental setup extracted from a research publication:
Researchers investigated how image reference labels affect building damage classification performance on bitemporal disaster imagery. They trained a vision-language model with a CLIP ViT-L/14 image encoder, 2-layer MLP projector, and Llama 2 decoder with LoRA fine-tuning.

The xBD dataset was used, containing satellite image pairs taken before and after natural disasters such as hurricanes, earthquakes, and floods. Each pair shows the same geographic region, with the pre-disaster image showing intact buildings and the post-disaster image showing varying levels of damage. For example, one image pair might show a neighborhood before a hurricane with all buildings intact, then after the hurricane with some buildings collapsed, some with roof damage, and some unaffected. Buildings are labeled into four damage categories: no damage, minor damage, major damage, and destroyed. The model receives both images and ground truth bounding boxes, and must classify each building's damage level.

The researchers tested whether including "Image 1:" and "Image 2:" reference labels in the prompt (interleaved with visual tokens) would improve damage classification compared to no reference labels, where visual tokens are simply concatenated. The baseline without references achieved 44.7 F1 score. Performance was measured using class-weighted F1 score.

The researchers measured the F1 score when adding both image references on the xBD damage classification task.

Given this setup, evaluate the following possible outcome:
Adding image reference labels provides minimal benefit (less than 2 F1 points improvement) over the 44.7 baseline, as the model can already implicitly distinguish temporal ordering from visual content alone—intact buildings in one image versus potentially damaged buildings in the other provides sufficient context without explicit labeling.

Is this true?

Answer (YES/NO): NO